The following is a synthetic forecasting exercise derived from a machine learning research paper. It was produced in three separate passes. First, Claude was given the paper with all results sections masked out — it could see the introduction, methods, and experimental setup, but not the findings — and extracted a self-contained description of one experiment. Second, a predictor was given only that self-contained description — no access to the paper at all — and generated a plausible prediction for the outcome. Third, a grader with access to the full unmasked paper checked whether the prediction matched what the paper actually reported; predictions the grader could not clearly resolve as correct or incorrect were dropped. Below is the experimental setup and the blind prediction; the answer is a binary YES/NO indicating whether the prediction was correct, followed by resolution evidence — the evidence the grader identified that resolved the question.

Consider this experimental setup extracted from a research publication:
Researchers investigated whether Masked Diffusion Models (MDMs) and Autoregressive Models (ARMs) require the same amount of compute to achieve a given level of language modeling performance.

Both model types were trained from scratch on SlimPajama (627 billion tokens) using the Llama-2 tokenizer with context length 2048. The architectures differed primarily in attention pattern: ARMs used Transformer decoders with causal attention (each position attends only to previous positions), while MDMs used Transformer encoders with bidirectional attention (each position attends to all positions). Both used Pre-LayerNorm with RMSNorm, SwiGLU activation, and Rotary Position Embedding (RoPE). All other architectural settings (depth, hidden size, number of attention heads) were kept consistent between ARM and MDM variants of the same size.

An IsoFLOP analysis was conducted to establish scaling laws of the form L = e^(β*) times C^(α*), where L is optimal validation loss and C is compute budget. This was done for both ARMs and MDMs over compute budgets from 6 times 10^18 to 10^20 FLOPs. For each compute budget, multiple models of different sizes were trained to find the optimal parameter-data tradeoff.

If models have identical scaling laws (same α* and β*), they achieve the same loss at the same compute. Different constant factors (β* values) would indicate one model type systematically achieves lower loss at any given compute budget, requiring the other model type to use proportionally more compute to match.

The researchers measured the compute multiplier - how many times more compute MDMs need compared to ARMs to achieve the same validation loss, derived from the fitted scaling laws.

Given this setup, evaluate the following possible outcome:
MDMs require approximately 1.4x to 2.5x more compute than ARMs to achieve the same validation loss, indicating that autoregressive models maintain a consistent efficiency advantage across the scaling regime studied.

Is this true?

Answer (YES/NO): NO